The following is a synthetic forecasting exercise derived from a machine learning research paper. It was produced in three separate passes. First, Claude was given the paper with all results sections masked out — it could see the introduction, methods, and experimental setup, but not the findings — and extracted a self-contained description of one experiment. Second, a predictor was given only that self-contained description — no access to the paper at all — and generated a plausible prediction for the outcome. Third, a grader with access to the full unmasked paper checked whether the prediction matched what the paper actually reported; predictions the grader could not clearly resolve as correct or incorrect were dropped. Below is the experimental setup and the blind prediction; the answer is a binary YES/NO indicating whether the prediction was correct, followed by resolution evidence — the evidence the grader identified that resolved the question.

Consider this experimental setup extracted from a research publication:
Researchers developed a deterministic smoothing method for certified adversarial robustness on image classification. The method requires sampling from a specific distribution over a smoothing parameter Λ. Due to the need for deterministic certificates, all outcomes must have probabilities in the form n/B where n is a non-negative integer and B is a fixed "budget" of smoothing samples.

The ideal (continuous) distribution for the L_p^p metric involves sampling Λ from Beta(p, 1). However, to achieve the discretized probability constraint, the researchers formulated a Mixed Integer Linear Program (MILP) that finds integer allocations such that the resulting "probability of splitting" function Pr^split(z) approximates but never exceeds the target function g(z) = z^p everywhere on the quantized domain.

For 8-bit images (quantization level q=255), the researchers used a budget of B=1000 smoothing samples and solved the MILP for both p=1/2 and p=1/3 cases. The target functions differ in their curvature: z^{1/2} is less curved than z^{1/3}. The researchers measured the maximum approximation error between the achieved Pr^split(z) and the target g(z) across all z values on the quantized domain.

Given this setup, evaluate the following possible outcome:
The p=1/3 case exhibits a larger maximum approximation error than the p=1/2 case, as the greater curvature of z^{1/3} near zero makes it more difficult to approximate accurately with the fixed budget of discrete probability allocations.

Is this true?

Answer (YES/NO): NO